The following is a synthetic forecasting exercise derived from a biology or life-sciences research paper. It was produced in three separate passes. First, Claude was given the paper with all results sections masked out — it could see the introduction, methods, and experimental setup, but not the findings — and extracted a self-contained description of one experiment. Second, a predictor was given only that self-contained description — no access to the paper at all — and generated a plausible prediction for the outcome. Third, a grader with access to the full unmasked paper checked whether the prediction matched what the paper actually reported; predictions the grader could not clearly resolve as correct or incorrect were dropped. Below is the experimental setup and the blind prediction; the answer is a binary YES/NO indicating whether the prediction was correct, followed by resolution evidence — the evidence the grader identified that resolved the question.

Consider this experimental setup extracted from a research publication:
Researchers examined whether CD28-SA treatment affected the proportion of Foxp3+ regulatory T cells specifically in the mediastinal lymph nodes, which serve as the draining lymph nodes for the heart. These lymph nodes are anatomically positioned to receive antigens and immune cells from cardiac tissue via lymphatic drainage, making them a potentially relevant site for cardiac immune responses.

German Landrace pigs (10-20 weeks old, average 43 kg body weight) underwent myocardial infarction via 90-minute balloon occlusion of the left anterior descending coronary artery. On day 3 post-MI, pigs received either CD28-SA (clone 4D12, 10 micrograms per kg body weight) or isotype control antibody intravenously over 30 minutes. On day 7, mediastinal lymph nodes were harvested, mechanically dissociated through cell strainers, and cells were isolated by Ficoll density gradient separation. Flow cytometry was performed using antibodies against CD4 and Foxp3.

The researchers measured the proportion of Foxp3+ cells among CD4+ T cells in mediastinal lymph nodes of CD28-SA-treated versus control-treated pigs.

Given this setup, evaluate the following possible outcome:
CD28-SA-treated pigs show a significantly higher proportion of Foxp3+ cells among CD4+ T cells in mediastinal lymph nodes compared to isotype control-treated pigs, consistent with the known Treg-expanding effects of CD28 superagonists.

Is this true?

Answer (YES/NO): NO